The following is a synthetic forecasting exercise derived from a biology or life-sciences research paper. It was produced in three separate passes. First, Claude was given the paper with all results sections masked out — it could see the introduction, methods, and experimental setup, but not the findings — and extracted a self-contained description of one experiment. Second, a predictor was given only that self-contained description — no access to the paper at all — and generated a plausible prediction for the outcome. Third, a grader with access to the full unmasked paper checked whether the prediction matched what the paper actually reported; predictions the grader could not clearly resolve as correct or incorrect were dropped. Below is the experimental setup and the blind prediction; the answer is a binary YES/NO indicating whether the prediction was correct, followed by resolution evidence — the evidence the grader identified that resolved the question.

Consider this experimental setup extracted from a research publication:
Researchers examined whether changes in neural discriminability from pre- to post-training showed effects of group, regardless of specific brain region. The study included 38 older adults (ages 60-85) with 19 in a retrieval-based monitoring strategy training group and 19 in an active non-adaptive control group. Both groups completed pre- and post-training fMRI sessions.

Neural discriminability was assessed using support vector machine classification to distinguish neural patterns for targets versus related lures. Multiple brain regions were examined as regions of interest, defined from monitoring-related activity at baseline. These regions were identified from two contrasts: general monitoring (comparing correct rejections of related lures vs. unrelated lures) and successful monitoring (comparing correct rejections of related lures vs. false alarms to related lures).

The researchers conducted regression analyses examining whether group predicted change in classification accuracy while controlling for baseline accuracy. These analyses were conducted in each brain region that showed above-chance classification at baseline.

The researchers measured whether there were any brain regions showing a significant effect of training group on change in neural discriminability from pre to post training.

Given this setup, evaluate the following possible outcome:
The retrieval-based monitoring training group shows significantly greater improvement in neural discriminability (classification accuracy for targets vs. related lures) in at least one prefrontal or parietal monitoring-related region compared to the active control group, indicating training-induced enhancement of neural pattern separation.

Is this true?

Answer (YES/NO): NO